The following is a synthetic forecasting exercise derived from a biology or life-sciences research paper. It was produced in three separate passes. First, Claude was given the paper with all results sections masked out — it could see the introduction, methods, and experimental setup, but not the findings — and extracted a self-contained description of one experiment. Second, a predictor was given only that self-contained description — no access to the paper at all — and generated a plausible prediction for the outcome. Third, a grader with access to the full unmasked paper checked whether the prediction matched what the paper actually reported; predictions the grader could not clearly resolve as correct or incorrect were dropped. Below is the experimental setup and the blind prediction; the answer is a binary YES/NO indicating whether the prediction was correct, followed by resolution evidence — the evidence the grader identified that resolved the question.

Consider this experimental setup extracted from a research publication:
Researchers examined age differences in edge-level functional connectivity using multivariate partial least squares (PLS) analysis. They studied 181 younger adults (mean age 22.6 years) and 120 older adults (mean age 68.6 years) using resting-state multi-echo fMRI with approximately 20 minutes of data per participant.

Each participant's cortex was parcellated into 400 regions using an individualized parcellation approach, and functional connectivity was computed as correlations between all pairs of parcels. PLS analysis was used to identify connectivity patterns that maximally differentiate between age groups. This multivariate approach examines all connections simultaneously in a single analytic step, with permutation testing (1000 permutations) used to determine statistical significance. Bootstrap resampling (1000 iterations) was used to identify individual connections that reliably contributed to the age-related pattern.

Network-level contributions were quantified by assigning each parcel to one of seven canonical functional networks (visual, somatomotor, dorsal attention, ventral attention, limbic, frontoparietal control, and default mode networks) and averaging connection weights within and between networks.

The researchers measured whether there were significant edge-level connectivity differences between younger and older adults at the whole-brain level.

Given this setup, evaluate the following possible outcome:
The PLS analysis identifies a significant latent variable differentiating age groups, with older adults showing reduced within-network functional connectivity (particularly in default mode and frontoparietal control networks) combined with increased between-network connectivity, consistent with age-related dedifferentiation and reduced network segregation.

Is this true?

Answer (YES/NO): NO